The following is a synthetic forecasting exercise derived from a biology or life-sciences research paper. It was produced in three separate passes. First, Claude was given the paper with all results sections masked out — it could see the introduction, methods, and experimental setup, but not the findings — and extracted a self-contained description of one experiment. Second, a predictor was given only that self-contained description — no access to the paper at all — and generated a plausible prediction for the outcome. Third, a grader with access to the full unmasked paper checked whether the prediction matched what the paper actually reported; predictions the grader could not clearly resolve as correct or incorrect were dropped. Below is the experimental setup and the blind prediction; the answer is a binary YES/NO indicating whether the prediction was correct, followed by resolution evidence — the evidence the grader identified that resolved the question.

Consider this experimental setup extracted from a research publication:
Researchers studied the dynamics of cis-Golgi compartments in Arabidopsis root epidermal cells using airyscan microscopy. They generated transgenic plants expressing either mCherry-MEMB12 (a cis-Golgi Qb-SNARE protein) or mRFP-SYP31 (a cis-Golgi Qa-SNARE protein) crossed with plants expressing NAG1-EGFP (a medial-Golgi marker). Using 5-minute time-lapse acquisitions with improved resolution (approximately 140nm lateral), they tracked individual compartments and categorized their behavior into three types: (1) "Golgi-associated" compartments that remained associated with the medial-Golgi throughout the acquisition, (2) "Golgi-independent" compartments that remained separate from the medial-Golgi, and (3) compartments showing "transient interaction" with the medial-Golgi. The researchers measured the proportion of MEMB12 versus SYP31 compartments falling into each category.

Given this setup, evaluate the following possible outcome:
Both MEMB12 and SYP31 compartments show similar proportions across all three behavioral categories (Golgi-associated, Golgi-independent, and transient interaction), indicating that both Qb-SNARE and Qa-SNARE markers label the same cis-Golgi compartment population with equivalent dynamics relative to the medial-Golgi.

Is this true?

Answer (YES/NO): NO